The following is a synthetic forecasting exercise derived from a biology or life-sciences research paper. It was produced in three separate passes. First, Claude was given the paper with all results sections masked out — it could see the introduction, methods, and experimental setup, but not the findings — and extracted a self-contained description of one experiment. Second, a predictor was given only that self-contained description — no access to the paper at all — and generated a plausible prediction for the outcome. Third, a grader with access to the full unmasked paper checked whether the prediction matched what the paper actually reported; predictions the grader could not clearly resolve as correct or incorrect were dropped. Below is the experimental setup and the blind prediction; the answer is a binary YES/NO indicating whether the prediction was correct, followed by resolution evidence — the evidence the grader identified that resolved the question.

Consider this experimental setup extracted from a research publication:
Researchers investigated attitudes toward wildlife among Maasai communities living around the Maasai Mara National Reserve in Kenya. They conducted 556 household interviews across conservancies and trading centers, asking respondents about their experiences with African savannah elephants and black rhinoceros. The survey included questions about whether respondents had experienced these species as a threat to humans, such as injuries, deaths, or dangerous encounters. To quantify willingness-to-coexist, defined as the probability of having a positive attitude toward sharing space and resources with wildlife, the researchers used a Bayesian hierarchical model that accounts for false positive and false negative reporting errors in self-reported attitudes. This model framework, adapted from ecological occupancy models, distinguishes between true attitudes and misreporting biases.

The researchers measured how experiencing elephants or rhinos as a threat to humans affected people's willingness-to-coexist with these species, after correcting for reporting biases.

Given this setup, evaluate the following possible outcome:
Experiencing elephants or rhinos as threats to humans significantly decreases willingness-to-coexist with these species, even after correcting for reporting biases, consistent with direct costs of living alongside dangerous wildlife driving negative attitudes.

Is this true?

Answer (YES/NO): YES